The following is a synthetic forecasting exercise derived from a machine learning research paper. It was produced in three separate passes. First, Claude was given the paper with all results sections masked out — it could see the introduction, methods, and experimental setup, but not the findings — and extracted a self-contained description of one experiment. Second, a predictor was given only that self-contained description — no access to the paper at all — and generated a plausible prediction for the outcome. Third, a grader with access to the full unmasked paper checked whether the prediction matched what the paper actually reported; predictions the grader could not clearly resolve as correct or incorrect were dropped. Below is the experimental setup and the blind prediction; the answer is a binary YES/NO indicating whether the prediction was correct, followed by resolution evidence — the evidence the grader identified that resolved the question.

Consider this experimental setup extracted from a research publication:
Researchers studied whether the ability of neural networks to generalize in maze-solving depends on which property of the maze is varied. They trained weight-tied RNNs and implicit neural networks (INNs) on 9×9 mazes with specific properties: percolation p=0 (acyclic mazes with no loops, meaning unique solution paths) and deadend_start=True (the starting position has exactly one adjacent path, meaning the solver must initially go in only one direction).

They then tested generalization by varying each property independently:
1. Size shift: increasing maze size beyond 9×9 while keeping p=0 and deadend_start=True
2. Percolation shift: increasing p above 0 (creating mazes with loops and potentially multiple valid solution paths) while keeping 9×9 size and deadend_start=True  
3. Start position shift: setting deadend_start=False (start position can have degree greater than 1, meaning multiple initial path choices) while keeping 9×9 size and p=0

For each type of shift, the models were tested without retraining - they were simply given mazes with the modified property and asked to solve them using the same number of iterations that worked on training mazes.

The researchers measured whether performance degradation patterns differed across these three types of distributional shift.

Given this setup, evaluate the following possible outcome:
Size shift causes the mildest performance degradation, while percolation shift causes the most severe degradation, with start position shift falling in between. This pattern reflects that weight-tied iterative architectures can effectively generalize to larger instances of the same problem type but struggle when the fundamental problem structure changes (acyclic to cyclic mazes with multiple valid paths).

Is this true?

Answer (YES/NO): YES